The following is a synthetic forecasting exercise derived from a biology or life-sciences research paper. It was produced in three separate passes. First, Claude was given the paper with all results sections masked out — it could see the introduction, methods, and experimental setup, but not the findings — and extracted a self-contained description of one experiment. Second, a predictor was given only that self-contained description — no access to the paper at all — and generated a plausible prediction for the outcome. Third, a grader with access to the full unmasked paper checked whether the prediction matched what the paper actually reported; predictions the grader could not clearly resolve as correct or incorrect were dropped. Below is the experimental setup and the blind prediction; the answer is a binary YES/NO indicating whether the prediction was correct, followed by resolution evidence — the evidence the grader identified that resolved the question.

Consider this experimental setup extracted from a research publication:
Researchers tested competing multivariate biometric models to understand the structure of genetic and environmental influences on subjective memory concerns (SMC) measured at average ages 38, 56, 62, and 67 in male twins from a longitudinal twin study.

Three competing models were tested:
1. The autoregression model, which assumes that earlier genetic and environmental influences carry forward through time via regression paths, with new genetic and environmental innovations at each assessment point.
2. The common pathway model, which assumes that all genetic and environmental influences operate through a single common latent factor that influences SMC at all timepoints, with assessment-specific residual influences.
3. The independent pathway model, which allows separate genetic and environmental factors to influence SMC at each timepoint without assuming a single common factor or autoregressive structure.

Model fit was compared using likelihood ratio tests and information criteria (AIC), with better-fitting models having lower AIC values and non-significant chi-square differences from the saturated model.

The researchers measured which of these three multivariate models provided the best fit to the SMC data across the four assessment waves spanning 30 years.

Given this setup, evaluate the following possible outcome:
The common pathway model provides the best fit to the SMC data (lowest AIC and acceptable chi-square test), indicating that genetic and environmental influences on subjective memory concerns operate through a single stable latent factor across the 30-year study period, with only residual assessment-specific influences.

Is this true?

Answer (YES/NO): YES